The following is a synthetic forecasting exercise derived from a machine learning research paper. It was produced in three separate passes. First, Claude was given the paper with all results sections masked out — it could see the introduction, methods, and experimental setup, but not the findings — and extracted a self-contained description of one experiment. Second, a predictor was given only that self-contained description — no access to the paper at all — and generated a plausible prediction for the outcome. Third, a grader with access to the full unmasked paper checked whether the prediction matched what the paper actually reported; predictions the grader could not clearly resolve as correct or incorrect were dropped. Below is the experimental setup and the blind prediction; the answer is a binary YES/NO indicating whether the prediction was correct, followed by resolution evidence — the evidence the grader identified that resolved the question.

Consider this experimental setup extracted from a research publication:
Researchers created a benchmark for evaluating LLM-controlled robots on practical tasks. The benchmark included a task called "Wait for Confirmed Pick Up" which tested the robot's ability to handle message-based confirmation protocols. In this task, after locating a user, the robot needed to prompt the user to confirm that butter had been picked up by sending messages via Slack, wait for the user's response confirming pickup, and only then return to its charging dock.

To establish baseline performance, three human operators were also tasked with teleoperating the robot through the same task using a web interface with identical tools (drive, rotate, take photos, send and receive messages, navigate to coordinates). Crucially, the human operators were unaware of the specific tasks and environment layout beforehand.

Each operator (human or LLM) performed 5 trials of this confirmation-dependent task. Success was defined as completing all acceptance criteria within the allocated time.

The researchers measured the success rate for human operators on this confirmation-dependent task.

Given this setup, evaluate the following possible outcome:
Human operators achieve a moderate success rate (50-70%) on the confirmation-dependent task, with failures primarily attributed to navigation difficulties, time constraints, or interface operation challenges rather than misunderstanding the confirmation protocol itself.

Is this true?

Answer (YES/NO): NO